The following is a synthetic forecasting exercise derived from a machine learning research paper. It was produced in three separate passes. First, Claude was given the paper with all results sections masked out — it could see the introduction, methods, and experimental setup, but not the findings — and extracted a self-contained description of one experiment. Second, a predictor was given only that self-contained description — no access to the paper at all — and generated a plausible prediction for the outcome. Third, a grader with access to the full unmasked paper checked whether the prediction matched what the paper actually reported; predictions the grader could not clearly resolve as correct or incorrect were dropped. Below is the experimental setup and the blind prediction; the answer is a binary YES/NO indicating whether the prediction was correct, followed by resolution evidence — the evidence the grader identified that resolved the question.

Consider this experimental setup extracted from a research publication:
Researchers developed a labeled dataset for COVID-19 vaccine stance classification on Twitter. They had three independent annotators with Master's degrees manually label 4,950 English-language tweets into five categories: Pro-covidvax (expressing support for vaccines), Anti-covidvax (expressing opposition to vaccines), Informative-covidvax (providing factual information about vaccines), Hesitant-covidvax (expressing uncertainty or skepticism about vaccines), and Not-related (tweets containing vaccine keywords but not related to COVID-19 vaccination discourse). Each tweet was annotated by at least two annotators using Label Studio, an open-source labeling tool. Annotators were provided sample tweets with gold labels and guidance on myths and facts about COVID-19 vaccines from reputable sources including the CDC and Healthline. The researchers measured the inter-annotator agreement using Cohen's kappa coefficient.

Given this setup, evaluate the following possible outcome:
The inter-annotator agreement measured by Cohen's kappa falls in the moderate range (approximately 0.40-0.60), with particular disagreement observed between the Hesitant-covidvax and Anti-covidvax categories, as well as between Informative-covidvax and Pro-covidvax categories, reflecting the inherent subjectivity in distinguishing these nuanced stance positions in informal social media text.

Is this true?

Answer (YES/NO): NO